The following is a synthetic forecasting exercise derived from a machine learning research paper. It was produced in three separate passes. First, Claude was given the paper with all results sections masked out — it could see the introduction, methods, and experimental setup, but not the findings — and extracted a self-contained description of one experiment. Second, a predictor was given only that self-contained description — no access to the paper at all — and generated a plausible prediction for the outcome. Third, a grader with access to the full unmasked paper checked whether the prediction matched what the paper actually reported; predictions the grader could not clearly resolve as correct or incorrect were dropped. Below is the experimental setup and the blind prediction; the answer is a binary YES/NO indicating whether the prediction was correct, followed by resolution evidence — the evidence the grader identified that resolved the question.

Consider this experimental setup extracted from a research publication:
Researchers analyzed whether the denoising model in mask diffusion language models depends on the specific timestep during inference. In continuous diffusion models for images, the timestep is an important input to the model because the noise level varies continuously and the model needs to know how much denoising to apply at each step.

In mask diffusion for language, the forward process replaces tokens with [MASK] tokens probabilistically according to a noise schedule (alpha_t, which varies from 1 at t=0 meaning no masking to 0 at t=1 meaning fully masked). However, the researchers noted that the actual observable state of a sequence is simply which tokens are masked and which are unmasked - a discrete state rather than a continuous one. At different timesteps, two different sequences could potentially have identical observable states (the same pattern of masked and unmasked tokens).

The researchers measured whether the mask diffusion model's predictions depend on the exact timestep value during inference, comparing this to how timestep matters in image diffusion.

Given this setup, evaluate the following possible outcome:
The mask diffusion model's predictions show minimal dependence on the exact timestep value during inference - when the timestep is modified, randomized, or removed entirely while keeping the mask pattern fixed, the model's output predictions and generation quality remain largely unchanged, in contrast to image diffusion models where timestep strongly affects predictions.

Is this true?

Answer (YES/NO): YES